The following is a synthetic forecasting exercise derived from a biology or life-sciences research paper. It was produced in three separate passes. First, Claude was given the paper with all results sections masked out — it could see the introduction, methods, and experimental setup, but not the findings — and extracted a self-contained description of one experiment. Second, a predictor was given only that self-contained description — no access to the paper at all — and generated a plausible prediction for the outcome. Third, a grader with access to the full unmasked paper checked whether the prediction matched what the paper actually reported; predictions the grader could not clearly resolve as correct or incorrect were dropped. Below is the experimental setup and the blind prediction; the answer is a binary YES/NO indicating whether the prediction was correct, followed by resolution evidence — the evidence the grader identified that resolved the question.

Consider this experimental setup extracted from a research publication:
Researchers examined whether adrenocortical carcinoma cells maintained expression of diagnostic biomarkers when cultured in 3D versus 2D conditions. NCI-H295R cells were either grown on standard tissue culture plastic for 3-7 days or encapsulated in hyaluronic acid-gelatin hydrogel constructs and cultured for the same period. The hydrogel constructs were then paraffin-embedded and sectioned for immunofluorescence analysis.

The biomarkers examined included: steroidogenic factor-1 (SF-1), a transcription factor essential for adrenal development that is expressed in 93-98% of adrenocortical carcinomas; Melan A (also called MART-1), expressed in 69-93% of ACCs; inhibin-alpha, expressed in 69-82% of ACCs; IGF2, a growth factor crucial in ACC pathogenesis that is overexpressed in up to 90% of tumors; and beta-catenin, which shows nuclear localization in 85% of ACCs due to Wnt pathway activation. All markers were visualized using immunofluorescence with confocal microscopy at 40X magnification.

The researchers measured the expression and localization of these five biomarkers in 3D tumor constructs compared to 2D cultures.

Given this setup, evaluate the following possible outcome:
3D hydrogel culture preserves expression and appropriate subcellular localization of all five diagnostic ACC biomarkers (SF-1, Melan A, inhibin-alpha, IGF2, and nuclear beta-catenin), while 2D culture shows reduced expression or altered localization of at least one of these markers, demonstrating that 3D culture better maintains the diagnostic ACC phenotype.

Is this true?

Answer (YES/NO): NO